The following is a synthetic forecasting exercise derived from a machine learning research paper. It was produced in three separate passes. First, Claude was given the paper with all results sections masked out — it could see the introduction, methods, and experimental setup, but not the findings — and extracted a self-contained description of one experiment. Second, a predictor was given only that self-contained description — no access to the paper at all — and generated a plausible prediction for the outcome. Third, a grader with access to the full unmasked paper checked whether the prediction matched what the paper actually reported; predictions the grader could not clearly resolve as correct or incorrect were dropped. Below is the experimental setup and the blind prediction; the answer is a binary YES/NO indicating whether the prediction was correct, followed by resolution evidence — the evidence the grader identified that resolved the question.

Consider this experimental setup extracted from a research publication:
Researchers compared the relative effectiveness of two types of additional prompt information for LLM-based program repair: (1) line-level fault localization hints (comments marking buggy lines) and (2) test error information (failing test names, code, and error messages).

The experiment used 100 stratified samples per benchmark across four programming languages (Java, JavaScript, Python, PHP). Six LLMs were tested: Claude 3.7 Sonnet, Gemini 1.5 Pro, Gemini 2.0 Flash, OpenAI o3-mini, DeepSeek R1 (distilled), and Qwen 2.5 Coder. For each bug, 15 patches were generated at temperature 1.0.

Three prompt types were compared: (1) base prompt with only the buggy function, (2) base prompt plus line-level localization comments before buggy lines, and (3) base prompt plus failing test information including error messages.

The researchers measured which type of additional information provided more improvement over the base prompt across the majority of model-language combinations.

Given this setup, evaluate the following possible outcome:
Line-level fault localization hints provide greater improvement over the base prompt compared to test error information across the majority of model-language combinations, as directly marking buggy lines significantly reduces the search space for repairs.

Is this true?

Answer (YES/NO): NO